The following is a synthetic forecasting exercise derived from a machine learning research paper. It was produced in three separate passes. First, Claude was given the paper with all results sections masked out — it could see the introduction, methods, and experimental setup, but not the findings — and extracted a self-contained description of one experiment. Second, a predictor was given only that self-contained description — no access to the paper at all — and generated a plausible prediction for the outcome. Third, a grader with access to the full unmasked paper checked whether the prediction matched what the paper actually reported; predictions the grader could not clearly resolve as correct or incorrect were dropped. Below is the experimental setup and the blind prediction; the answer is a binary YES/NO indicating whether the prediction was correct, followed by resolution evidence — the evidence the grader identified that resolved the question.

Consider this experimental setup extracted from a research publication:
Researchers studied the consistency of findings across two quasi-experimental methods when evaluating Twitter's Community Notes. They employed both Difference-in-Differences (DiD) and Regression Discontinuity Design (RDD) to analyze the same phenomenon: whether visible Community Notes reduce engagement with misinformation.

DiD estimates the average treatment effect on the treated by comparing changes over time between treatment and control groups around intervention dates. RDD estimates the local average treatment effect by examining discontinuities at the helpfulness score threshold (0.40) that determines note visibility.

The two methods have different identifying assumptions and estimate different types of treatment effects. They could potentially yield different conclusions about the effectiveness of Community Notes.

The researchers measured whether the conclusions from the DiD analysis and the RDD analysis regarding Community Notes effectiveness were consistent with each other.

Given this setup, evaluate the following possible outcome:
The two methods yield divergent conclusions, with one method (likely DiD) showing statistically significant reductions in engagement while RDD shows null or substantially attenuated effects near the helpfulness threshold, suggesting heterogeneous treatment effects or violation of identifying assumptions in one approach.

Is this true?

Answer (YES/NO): NO